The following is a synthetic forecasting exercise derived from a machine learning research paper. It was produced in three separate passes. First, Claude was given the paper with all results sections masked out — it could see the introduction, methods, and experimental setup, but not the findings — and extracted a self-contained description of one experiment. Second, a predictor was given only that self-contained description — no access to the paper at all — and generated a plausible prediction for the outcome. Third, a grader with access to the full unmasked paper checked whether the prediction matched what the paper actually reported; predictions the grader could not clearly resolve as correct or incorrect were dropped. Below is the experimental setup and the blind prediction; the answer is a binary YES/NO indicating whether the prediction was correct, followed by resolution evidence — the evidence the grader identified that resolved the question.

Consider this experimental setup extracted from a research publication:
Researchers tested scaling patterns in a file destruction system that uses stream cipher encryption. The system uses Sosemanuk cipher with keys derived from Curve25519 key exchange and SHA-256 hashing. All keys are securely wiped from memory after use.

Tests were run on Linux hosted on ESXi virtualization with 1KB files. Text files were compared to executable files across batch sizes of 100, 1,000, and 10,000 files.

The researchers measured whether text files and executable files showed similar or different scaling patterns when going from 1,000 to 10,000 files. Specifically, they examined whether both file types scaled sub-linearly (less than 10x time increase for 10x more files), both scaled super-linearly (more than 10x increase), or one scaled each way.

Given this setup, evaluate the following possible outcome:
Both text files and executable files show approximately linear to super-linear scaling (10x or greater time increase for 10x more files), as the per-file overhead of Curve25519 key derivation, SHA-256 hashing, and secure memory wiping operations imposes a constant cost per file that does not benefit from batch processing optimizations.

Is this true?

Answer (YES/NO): NO